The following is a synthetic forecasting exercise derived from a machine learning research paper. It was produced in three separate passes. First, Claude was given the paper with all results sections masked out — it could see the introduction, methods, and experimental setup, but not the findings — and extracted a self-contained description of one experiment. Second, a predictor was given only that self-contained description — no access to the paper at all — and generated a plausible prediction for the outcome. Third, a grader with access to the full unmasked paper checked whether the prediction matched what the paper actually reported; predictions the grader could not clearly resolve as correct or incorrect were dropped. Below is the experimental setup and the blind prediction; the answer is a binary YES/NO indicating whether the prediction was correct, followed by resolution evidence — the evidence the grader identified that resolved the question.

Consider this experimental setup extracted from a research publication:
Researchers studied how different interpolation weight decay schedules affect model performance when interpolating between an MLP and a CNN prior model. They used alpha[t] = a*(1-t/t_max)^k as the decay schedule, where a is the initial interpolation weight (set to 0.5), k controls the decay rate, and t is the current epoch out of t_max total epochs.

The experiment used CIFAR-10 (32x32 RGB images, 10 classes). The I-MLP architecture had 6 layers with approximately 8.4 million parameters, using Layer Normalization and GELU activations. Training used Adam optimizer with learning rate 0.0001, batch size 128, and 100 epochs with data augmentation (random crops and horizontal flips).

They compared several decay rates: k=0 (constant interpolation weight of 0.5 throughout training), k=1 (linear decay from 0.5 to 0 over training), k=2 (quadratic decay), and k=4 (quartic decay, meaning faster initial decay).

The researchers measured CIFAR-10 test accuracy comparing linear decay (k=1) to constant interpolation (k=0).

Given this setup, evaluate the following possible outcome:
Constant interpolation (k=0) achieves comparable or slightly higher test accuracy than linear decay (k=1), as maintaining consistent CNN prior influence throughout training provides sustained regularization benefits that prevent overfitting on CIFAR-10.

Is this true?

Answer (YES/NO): NO